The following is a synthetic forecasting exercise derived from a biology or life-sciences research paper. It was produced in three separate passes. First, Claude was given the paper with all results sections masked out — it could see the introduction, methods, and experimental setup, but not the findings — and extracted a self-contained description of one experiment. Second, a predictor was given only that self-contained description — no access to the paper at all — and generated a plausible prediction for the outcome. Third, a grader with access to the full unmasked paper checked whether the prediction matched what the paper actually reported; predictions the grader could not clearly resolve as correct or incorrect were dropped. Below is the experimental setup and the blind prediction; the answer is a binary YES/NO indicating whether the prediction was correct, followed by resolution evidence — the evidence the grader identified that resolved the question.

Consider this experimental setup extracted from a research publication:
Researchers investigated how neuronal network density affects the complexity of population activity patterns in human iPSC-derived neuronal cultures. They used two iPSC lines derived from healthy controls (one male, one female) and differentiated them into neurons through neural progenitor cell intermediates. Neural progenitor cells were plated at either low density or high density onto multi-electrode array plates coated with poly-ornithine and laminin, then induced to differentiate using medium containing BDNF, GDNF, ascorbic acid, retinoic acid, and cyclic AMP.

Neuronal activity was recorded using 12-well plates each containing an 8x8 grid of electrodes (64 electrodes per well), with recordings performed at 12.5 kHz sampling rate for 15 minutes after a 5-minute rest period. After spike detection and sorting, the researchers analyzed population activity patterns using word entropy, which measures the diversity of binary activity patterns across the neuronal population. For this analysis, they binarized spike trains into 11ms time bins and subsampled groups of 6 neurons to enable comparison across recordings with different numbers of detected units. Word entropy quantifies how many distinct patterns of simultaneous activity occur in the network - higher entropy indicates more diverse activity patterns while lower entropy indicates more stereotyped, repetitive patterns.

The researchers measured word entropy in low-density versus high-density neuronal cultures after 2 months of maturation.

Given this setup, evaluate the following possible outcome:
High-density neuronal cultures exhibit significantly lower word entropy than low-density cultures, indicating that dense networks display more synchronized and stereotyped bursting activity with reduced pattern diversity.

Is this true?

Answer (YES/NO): YES